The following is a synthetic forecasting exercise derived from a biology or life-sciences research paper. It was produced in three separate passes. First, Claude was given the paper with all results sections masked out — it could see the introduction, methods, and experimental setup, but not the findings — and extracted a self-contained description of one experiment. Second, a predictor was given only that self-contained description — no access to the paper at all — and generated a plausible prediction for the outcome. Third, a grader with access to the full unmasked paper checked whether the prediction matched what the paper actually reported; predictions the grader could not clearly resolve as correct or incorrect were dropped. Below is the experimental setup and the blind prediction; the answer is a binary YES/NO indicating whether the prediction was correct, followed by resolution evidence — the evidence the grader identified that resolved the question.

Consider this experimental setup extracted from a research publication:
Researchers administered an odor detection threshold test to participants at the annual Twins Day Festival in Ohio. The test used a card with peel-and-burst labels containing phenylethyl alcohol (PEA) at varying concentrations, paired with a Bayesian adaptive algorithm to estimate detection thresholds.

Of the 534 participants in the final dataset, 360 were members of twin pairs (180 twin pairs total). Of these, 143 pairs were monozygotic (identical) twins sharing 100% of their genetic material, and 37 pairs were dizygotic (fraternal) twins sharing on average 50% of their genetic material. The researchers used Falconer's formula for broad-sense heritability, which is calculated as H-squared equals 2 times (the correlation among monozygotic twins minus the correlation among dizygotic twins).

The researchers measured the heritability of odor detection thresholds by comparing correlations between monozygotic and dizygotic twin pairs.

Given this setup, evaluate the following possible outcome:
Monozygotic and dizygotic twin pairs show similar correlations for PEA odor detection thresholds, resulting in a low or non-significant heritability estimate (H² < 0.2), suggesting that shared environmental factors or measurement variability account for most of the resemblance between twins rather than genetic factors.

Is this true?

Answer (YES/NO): NO